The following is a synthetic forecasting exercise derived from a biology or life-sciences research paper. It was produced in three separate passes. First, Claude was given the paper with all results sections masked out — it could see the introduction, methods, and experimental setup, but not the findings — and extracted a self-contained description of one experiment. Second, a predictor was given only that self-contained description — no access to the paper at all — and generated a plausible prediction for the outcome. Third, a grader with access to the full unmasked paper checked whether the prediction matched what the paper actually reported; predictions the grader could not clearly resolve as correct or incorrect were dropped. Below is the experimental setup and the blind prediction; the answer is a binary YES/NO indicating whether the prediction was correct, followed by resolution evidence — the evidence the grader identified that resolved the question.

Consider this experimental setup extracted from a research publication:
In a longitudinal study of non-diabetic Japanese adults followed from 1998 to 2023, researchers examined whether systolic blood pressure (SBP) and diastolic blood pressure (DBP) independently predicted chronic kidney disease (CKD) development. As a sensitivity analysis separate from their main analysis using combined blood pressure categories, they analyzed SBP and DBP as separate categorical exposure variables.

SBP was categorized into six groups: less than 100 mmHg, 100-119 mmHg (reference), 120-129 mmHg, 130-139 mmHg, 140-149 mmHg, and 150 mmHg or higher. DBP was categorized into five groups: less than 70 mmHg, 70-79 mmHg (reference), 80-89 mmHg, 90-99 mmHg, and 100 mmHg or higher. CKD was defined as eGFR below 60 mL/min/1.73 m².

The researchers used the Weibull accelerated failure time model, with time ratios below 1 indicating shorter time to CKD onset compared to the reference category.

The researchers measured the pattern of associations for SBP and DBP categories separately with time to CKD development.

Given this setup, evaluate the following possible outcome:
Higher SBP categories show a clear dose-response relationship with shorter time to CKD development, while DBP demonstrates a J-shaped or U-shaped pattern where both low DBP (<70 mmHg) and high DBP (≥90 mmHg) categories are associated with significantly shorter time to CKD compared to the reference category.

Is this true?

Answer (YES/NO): NO